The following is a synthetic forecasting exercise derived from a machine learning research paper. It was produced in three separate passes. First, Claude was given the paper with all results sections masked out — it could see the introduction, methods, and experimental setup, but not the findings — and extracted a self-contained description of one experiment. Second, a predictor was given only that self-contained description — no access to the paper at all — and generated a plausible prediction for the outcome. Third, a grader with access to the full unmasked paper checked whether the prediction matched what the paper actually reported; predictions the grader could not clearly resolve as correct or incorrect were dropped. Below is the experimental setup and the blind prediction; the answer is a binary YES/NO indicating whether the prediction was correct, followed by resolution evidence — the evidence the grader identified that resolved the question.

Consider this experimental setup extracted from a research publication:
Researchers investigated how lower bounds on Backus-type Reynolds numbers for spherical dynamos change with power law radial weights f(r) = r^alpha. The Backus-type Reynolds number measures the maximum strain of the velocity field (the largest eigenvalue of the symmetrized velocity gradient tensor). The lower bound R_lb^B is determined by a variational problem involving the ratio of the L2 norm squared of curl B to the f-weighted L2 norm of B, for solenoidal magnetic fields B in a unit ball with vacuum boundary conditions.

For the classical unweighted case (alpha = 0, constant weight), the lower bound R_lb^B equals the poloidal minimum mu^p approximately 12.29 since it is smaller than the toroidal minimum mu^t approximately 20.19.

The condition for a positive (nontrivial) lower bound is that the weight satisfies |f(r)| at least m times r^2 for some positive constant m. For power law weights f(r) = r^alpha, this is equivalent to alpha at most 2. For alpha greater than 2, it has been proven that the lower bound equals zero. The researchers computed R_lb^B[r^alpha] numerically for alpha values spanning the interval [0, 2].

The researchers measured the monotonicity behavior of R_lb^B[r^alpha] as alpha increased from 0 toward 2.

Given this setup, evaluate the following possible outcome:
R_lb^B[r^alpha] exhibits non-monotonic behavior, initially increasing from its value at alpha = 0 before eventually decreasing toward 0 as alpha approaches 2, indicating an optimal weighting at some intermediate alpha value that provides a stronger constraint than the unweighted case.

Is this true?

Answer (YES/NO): NO